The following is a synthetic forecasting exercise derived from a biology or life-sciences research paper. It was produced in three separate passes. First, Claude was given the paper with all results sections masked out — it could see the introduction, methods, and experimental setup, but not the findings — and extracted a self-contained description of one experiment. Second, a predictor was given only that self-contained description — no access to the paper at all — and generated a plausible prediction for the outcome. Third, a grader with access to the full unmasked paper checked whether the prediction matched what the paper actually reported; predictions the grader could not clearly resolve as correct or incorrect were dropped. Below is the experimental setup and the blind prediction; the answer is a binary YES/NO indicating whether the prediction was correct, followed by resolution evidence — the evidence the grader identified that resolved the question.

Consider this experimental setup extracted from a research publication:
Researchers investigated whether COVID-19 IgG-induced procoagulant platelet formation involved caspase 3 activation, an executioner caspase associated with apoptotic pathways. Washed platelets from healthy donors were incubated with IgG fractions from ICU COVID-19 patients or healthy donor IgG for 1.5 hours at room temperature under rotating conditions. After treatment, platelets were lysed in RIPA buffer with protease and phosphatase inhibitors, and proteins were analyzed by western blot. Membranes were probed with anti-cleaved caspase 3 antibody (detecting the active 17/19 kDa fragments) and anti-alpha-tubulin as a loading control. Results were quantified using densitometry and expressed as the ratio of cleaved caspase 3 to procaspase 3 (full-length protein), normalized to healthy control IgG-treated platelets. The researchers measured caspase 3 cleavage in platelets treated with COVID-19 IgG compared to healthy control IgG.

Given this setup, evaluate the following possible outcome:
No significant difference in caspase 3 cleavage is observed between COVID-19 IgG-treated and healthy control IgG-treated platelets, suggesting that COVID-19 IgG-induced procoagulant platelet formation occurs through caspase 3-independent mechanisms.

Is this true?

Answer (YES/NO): NO